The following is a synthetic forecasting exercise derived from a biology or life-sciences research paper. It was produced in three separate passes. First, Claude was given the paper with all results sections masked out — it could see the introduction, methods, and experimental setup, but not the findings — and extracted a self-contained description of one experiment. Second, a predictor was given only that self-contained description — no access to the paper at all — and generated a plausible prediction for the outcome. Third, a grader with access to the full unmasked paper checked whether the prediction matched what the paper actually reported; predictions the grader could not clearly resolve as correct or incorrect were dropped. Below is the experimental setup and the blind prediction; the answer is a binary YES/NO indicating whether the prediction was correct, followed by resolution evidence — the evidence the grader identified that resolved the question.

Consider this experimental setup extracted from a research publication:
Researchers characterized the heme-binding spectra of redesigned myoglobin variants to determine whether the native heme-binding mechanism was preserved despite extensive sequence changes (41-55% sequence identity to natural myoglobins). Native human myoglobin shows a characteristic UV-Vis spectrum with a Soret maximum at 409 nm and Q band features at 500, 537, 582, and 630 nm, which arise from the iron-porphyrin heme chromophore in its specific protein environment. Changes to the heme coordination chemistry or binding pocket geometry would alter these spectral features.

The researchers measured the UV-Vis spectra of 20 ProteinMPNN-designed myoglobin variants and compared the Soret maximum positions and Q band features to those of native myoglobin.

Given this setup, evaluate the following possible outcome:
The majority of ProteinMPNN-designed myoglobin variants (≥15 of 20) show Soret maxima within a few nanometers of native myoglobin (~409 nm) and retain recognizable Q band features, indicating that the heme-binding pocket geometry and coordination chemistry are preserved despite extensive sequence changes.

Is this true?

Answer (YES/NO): YES